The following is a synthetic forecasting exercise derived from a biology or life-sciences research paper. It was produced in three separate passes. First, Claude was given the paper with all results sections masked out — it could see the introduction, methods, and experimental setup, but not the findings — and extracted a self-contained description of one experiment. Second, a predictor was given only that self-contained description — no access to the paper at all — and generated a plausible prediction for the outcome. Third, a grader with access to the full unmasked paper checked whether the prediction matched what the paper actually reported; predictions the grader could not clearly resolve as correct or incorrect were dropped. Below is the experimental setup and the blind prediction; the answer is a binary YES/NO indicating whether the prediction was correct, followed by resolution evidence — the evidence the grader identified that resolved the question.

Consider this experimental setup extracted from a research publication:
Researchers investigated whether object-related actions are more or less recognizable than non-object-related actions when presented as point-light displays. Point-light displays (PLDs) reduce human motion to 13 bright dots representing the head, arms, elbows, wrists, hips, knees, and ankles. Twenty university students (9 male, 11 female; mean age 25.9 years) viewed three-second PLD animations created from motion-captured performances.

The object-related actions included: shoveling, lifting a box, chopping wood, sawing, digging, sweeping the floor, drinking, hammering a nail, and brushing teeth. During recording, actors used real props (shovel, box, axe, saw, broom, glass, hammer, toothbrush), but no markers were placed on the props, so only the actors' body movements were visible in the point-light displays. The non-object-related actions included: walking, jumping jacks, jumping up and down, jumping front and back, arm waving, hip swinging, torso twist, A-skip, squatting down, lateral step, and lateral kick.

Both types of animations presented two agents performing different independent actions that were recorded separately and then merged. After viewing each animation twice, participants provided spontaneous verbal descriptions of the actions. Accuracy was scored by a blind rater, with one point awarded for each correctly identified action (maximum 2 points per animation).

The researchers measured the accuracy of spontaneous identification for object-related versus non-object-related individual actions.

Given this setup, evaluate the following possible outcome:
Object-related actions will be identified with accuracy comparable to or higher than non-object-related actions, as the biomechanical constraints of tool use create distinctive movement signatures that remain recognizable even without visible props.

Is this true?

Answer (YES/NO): NO